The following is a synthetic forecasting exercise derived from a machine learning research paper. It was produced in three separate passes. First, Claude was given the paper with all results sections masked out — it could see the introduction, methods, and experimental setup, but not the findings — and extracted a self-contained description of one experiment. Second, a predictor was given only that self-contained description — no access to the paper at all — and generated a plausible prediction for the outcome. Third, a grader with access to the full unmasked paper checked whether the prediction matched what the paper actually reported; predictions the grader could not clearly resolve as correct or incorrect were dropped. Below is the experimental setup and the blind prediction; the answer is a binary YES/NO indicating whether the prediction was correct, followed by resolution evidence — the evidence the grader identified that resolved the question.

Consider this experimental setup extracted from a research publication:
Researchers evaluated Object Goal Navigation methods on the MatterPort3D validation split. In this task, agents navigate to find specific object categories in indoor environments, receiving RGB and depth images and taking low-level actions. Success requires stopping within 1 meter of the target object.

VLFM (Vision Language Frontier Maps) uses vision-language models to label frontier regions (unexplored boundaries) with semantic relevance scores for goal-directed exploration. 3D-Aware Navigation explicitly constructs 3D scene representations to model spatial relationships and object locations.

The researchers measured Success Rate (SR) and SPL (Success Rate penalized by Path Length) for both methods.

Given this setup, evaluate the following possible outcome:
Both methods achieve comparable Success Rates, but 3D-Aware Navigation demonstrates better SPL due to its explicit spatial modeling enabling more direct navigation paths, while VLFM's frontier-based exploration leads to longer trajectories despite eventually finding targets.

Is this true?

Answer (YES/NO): NO